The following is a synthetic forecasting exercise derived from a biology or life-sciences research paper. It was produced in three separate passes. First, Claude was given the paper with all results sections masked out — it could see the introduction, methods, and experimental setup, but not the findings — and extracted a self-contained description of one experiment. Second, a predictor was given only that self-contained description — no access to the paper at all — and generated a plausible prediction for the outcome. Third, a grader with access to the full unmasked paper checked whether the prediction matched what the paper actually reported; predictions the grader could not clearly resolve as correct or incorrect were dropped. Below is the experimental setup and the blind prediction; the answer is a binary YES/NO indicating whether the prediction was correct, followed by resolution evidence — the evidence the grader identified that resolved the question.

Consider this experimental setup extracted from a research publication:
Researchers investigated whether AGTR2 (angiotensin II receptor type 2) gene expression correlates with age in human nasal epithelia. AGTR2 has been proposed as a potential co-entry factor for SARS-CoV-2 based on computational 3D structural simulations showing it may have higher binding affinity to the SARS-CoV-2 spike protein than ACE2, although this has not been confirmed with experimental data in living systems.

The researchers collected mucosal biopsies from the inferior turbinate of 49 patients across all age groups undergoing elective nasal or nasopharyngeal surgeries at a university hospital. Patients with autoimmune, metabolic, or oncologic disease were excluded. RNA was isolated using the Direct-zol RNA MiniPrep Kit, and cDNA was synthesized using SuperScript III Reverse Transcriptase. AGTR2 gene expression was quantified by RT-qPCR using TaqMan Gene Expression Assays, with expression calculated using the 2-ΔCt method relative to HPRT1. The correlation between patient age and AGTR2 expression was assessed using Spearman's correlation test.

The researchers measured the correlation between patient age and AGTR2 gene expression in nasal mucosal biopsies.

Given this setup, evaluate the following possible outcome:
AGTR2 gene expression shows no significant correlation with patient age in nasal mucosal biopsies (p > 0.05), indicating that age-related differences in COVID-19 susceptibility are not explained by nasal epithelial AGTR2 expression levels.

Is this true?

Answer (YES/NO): YES